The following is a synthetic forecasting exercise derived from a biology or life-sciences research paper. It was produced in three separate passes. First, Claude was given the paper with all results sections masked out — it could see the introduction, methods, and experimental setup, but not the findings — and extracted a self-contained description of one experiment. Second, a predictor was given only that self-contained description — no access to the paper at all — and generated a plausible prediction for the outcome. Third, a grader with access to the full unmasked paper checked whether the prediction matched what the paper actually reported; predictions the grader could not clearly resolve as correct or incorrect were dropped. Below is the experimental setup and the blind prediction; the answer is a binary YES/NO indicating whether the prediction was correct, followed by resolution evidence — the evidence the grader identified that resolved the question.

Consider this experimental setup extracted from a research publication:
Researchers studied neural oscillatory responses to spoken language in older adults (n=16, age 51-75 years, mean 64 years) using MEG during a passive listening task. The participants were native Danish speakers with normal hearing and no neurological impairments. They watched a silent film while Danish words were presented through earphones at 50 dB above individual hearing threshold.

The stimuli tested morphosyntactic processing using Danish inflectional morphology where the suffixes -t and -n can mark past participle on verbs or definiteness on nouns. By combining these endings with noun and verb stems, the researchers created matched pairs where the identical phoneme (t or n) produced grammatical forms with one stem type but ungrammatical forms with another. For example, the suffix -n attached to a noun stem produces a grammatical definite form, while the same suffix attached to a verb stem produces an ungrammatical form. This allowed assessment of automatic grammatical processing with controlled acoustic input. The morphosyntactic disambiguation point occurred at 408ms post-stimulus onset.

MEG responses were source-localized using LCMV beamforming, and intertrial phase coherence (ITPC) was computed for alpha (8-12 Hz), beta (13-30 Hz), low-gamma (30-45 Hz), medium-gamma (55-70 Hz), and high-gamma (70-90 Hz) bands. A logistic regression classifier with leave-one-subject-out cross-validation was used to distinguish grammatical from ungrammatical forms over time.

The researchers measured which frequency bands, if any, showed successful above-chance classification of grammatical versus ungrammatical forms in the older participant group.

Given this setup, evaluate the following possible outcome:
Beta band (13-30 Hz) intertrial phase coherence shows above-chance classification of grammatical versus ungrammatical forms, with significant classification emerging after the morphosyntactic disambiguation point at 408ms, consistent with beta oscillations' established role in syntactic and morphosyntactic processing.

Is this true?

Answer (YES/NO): YES